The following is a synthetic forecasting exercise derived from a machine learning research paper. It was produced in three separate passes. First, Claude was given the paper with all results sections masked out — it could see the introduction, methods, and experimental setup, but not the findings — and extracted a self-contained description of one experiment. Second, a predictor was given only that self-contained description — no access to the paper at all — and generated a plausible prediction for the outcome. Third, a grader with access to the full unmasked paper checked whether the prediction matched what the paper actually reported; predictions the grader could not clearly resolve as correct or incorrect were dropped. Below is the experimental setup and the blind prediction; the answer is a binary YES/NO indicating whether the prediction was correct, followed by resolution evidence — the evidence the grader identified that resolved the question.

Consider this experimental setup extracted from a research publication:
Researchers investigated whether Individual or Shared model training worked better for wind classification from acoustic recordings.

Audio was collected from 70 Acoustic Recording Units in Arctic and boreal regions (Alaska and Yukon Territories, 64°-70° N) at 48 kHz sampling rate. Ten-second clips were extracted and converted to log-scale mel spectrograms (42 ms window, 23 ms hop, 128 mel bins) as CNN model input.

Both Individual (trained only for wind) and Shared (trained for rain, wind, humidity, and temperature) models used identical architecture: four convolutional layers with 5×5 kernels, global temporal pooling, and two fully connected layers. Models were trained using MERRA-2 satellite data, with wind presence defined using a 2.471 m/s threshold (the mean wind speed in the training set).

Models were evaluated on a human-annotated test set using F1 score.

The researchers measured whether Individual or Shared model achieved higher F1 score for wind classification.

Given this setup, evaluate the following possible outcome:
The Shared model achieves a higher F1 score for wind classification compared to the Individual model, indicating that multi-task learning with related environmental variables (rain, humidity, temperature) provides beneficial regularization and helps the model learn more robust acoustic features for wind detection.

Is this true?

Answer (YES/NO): NO